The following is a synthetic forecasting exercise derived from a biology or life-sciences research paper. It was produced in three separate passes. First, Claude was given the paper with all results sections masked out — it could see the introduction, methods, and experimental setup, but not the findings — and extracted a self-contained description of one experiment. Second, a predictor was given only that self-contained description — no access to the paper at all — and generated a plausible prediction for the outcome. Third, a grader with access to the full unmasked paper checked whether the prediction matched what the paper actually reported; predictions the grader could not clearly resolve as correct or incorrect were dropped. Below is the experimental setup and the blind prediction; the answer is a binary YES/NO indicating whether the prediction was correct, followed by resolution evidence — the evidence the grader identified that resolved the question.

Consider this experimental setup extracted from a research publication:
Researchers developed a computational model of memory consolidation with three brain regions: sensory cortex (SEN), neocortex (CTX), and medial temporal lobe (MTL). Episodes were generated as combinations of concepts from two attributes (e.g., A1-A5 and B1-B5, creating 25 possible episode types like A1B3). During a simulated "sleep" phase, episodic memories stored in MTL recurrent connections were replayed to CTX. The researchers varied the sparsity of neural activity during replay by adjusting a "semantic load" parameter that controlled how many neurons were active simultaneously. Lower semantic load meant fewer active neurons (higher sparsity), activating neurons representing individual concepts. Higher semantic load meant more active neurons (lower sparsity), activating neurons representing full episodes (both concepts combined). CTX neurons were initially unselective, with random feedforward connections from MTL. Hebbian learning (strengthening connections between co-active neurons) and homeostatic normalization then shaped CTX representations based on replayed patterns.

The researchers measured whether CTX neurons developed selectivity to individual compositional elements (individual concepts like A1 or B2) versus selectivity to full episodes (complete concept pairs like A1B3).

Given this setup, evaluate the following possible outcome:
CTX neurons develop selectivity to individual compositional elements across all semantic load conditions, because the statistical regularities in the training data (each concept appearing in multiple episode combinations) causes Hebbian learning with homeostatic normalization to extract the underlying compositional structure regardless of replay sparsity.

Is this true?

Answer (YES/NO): NO